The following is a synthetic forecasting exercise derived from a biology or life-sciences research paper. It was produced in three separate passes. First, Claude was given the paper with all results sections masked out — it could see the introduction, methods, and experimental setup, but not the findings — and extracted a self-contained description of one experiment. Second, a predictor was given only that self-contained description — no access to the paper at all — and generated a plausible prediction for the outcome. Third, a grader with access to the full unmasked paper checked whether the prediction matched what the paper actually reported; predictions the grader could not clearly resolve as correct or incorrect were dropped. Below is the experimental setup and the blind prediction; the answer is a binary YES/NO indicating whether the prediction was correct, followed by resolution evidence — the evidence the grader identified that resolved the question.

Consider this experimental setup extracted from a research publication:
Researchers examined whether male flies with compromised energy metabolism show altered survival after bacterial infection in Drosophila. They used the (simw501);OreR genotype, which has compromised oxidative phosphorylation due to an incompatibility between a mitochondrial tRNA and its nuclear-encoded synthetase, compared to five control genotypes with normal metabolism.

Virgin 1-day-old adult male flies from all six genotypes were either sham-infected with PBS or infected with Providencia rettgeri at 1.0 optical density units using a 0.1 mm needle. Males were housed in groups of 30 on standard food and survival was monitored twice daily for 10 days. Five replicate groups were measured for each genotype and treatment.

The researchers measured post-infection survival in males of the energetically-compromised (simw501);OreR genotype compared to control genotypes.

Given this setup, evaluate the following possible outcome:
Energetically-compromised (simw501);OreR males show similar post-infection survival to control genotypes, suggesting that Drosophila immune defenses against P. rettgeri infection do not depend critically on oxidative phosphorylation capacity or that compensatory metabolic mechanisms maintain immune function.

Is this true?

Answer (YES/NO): YES